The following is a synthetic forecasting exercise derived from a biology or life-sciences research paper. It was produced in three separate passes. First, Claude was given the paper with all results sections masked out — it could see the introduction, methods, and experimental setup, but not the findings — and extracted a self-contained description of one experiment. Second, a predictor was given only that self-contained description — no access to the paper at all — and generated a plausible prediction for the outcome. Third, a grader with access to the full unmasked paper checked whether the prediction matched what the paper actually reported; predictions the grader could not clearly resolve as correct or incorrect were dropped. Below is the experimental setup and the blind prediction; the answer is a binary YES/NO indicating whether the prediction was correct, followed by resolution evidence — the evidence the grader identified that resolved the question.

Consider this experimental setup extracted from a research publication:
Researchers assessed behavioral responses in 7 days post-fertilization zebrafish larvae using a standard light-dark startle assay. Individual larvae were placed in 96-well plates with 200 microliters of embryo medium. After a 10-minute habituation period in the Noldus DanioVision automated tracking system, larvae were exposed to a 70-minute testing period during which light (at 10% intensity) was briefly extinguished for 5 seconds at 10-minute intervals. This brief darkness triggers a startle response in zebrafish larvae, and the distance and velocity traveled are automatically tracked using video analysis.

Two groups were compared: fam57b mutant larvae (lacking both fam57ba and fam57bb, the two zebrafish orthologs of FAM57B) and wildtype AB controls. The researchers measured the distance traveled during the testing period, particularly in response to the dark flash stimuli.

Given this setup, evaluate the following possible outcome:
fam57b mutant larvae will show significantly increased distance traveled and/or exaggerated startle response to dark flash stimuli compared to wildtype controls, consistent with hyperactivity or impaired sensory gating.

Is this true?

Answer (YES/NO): NO